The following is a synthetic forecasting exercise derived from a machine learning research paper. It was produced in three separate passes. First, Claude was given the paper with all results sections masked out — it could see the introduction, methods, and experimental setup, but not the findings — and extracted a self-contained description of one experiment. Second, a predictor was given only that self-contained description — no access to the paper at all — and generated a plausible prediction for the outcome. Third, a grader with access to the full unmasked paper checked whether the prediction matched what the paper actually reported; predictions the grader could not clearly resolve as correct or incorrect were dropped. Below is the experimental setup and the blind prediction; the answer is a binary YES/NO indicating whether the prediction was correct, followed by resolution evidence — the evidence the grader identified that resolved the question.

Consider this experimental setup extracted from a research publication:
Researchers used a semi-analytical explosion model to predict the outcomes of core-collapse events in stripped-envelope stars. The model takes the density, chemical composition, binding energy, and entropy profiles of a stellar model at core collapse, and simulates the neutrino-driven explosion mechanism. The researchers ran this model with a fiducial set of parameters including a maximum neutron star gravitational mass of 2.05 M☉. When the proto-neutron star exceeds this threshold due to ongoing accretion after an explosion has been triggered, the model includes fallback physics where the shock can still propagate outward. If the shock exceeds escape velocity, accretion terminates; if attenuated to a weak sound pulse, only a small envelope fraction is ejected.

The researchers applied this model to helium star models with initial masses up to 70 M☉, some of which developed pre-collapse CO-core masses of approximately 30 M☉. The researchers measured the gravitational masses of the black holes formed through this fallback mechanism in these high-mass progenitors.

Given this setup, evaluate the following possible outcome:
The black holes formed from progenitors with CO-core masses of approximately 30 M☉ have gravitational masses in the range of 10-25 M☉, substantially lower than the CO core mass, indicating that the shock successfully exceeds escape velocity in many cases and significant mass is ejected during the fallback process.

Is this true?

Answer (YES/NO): NO